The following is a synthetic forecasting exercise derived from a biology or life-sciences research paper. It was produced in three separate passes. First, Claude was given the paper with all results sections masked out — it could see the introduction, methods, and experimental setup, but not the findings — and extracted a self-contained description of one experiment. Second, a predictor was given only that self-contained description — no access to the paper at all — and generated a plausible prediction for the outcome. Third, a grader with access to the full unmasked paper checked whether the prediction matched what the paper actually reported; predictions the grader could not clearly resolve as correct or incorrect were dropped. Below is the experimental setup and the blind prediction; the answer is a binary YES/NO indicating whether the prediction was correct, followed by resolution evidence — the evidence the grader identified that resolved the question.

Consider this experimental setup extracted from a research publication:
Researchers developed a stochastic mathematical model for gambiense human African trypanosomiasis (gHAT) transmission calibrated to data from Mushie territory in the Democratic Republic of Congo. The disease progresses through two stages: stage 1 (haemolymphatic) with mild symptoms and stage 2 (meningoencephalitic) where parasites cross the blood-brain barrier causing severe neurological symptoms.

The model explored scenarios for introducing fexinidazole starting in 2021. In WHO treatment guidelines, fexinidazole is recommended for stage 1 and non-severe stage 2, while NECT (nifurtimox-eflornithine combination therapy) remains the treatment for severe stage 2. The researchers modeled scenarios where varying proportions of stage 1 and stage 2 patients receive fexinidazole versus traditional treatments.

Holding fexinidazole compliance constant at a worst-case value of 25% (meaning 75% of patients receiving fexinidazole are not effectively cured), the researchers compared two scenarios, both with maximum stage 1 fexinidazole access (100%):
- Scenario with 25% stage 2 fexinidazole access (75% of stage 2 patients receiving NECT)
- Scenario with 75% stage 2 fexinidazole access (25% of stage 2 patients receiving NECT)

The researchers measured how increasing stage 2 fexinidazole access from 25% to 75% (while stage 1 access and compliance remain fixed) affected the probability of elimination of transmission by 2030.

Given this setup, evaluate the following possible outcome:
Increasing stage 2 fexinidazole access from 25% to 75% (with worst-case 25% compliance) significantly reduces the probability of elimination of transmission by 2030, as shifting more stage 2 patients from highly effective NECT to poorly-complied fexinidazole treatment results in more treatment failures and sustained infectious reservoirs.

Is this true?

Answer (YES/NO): NO